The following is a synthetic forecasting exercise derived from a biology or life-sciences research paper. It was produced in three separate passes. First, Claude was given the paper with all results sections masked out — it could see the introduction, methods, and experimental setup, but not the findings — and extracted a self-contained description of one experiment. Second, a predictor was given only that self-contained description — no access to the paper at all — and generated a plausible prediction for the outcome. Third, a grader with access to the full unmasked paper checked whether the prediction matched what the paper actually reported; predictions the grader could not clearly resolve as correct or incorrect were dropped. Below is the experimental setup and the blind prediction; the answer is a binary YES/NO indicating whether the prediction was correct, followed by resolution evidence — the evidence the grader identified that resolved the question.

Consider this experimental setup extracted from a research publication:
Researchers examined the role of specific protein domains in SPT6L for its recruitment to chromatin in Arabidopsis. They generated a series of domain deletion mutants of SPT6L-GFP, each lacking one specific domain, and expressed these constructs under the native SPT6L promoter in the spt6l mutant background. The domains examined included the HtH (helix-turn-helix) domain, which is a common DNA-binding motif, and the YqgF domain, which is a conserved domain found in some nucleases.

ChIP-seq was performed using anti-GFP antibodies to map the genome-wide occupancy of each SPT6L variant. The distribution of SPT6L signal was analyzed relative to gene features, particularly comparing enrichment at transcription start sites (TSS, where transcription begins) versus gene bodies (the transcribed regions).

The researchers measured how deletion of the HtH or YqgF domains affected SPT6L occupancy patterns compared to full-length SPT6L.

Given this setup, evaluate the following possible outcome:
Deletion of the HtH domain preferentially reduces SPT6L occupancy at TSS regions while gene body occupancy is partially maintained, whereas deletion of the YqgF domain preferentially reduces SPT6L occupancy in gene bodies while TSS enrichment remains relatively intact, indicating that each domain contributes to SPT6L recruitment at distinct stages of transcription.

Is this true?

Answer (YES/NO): NO